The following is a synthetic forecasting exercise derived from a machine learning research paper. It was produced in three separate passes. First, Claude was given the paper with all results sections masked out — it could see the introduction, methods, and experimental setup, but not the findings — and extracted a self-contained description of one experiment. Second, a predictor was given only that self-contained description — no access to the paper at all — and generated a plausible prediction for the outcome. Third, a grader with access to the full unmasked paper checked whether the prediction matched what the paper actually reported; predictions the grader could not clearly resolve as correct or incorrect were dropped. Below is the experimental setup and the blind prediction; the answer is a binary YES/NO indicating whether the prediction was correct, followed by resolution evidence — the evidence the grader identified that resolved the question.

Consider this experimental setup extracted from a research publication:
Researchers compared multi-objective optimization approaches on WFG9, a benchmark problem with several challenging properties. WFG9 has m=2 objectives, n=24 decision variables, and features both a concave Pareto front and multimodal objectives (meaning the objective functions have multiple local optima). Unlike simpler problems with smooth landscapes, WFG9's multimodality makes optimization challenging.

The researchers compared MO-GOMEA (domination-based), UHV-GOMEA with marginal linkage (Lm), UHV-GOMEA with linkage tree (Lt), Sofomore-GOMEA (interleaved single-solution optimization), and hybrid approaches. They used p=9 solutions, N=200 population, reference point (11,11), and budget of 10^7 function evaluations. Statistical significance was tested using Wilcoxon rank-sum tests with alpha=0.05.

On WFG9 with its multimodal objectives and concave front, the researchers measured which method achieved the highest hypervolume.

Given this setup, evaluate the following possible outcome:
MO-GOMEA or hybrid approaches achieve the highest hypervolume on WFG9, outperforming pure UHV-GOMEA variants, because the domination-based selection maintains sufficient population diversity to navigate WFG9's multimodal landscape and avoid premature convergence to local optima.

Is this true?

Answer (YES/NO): YES